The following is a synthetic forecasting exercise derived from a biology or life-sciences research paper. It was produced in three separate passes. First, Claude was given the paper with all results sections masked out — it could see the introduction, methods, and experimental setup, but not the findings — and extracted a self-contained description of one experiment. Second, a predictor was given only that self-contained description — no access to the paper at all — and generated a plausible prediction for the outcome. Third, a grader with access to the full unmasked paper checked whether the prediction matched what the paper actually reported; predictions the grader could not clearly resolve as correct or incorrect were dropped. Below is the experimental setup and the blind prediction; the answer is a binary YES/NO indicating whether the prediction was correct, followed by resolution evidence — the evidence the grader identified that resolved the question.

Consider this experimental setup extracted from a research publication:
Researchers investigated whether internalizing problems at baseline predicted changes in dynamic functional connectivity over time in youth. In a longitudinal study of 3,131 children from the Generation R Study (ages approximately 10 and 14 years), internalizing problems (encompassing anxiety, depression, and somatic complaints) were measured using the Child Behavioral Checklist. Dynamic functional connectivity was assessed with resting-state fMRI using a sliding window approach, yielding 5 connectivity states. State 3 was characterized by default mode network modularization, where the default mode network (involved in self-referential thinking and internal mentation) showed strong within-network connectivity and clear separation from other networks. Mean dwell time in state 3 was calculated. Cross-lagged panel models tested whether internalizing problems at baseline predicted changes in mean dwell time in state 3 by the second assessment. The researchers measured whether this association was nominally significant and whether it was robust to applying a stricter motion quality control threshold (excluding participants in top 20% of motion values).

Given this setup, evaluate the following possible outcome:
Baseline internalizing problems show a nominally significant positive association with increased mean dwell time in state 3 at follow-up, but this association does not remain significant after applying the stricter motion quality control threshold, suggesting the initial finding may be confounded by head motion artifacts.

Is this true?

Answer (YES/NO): NO